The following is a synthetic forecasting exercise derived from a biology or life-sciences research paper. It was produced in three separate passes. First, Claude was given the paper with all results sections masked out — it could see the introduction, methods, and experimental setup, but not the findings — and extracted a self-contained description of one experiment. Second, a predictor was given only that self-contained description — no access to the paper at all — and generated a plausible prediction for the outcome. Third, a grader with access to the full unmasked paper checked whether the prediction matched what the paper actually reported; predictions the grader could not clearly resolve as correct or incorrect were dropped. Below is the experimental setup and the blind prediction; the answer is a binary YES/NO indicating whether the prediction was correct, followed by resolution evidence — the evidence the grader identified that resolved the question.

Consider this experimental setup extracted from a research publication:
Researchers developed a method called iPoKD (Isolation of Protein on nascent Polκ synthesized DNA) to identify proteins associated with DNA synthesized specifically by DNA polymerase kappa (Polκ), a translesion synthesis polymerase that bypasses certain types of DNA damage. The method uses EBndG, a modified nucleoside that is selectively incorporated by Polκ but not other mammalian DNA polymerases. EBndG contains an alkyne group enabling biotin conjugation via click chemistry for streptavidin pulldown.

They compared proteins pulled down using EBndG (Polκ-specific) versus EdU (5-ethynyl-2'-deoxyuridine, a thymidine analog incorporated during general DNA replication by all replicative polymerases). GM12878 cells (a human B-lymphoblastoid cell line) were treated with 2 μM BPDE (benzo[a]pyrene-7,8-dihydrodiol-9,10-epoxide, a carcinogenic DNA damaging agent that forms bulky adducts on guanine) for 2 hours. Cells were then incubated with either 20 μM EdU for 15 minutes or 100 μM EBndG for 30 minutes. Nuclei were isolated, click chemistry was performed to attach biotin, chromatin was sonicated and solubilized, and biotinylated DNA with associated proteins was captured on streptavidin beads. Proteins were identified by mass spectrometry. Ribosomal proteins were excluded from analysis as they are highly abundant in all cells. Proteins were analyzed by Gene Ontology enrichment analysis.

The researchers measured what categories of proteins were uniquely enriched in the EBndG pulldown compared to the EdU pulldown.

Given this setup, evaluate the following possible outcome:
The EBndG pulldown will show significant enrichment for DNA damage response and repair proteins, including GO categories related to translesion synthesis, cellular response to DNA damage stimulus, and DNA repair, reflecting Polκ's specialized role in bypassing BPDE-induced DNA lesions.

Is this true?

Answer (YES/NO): NO